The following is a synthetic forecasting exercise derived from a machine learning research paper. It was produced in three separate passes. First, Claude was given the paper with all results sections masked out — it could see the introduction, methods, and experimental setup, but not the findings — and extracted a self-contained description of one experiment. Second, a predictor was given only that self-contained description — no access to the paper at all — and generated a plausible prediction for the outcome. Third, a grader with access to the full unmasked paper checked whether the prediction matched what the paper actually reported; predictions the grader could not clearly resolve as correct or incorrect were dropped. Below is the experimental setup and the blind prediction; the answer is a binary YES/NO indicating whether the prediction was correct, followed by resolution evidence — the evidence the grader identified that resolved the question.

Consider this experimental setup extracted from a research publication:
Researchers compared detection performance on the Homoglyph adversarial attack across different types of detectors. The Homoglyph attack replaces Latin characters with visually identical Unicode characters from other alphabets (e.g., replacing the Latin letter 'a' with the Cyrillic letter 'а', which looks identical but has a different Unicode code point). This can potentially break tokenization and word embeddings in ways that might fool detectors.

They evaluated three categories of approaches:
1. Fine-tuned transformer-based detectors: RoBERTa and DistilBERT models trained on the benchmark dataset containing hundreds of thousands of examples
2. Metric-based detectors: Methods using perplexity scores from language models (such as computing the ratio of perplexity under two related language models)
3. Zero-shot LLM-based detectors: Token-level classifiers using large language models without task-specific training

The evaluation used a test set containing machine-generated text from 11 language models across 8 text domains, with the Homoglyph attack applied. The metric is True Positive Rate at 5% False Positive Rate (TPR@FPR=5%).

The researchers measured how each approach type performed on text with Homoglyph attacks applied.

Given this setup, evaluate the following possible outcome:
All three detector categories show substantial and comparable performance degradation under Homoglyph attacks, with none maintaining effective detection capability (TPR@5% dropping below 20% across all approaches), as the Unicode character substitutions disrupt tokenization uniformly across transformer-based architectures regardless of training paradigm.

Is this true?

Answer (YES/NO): NO